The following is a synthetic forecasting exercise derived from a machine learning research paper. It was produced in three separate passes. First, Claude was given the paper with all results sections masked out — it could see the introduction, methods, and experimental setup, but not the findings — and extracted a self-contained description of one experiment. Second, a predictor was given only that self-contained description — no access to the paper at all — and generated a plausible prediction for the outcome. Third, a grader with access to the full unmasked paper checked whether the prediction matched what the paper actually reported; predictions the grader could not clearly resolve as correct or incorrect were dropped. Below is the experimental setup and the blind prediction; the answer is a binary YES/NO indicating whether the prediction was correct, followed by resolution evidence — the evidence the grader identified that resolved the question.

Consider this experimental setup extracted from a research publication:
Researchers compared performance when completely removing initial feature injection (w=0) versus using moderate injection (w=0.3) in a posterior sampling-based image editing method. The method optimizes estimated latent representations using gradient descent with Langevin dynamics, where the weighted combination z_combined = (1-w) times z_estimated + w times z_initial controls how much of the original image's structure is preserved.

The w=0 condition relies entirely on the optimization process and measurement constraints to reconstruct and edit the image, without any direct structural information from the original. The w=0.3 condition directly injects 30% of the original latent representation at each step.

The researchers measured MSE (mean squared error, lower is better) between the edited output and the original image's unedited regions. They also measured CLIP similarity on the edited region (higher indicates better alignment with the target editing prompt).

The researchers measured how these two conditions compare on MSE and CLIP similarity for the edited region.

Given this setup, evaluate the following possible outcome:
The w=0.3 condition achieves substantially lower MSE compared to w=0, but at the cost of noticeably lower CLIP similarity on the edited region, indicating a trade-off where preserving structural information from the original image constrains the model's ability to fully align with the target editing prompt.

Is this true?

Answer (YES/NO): NO